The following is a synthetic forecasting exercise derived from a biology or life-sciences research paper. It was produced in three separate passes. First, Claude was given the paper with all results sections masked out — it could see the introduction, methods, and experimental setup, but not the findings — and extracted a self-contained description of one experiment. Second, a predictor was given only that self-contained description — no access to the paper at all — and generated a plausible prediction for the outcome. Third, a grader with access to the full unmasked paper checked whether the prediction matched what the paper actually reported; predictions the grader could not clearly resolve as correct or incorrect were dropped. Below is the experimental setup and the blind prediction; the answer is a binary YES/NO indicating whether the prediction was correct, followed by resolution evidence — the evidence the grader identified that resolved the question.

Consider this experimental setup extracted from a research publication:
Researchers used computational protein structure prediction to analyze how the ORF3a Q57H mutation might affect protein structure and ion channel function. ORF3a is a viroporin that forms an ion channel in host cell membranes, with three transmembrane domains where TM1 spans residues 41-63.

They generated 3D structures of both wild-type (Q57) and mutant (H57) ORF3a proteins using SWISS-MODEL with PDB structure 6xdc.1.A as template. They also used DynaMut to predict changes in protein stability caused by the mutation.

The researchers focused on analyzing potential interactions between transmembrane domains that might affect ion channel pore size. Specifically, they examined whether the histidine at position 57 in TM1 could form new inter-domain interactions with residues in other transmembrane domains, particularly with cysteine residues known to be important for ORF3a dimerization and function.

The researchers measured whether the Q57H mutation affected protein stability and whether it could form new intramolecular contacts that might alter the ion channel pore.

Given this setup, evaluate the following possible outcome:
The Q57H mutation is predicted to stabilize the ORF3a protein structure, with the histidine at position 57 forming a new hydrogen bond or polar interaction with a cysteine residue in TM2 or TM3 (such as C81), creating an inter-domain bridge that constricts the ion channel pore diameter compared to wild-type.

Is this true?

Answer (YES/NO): YES